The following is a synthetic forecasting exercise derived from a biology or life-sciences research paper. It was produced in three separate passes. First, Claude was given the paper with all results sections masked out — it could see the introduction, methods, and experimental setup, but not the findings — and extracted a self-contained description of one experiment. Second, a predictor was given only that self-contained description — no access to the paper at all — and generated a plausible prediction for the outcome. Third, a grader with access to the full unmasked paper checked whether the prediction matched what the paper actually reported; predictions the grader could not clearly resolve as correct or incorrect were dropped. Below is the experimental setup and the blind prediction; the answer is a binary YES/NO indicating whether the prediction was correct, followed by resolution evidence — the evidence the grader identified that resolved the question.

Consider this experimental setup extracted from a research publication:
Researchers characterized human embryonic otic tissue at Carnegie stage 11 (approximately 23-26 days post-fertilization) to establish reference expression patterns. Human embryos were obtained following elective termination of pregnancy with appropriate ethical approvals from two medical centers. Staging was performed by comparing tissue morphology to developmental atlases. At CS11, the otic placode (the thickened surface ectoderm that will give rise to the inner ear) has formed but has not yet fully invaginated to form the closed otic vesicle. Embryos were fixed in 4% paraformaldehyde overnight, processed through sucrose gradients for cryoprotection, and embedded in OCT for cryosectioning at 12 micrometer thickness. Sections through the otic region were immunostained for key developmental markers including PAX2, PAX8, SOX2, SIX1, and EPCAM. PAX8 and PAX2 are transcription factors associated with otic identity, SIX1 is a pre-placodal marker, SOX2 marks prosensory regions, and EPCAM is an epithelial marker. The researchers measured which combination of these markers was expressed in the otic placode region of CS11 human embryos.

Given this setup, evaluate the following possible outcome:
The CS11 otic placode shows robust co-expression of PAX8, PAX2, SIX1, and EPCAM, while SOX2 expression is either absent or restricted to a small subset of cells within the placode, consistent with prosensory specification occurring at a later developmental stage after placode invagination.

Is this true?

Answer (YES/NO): NO